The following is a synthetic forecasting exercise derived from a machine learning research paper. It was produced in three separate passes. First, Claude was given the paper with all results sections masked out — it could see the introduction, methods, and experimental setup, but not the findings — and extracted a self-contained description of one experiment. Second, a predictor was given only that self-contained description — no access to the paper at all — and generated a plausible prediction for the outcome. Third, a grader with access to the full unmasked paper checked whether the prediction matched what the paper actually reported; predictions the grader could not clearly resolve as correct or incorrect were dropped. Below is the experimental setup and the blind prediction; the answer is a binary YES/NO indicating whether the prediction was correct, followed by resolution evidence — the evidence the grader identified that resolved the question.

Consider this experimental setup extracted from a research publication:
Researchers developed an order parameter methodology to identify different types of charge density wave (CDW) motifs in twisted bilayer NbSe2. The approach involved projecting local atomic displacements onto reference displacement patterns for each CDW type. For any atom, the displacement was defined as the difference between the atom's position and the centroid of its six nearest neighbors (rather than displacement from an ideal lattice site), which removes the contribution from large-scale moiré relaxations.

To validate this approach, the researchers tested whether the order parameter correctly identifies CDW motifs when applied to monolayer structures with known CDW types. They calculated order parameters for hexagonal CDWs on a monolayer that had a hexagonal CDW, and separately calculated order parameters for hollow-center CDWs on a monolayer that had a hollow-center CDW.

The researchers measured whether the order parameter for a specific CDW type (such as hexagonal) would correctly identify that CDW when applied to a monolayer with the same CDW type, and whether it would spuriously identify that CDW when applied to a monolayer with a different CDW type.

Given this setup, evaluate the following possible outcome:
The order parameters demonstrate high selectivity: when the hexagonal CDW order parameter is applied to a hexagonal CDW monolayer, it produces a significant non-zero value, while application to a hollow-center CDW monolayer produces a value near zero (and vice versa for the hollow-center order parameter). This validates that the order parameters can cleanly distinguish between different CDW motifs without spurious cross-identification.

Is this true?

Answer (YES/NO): YES